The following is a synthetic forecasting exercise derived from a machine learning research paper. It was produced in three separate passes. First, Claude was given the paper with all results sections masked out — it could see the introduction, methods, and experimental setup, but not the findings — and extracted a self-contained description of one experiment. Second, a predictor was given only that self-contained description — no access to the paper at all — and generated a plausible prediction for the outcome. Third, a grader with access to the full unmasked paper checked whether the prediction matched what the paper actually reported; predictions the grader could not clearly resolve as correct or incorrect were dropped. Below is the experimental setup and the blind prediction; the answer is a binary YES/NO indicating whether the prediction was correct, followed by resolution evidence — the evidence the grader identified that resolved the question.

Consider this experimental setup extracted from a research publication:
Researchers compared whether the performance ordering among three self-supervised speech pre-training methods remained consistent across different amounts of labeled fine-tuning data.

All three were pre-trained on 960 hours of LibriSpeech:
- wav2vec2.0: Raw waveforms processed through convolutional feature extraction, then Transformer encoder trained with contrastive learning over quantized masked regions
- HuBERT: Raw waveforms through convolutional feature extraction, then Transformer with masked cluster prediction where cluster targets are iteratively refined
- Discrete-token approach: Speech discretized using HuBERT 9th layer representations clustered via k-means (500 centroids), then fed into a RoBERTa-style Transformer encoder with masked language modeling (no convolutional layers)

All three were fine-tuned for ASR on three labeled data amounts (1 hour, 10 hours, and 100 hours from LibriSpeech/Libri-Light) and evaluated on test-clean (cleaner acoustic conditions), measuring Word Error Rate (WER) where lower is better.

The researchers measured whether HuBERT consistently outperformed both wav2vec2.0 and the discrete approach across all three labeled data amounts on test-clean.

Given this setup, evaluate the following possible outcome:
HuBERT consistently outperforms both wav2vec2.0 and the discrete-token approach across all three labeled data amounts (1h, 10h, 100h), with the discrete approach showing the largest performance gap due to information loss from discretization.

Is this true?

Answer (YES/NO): NO